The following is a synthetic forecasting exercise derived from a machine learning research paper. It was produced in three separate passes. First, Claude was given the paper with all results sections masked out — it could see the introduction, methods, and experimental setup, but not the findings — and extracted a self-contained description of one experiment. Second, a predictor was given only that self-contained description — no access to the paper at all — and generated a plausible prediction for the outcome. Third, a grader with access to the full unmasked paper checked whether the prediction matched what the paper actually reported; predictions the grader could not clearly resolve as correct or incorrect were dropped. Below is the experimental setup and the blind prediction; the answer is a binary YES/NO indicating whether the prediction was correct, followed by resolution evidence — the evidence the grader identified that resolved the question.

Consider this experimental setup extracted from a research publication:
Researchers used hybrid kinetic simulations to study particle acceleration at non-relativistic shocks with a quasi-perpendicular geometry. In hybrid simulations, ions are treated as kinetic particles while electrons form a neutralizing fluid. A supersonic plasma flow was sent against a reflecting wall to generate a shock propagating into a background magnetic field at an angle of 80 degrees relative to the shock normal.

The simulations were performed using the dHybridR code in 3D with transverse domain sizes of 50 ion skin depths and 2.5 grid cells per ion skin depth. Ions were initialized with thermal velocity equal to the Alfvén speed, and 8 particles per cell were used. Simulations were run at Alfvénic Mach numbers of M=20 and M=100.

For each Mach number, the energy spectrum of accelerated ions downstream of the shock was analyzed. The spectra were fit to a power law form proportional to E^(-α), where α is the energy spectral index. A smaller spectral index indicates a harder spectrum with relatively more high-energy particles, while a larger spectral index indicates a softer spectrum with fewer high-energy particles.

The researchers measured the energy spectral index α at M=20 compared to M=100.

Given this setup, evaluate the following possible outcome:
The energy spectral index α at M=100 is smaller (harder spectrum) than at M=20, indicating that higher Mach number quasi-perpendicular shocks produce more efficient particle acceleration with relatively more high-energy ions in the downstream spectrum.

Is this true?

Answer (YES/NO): YES